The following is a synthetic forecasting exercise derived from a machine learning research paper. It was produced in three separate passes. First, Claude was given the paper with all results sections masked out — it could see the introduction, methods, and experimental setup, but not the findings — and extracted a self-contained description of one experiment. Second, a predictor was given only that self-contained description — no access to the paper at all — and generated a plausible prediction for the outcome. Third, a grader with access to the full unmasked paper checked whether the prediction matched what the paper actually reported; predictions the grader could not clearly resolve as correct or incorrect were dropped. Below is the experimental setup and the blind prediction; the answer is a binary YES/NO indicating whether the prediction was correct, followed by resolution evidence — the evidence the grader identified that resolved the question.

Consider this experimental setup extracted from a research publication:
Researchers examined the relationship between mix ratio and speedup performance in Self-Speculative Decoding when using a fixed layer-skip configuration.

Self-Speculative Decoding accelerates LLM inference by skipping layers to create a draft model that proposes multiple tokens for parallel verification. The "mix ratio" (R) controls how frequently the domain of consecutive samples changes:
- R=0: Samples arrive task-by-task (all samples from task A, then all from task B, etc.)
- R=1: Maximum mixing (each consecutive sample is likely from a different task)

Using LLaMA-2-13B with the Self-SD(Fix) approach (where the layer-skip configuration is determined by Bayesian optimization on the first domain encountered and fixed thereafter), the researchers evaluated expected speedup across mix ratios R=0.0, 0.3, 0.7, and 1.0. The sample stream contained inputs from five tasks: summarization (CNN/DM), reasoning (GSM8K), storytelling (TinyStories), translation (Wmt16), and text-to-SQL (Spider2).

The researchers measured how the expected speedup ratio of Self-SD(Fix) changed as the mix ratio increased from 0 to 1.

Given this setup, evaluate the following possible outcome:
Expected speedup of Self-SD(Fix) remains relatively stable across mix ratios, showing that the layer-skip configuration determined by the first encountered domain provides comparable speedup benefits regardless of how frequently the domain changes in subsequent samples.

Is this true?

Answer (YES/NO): NO